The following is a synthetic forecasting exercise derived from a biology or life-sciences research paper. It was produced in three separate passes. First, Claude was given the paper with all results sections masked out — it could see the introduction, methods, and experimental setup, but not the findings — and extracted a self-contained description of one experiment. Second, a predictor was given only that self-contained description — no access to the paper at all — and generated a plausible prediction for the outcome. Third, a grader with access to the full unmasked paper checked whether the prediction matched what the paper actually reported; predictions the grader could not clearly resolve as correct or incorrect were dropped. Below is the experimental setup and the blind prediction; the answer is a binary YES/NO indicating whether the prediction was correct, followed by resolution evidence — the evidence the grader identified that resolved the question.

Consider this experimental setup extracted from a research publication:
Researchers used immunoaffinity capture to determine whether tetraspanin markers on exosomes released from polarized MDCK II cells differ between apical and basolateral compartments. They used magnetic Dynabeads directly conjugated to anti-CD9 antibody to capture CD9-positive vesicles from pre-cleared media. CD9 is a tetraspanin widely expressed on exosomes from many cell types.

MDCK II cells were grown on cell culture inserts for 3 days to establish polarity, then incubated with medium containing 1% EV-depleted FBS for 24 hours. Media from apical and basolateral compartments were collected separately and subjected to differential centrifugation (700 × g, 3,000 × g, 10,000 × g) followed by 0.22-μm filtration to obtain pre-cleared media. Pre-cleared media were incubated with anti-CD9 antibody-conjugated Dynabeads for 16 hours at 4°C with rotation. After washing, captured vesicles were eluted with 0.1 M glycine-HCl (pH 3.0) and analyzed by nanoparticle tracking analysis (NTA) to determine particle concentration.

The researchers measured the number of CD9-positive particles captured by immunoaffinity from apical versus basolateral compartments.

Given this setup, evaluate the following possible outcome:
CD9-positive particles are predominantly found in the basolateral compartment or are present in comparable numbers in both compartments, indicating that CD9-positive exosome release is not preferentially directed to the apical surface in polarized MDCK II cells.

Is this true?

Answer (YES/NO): YES